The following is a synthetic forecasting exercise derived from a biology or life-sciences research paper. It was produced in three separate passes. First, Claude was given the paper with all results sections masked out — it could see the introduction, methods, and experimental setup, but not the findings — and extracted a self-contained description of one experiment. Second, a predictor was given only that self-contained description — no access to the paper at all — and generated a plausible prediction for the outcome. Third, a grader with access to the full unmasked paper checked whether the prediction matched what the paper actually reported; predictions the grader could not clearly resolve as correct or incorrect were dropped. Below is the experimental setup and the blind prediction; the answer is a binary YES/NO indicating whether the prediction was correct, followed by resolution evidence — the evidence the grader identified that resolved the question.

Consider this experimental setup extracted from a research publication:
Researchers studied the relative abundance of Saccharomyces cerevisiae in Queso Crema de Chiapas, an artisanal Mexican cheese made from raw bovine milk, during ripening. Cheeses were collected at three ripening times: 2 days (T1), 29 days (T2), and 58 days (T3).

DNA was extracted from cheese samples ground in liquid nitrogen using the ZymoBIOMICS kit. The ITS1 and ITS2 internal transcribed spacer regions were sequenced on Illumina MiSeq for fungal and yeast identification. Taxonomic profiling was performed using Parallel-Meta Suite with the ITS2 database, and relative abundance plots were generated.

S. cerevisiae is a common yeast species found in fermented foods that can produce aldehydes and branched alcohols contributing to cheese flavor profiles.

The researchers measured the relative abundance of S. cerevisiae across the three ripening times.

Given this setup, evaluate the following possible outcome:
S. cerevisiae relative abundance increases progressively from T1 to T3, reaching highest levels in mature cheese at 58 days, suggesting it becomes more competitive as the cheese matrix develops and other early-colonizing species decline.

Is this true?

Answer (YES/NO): NO